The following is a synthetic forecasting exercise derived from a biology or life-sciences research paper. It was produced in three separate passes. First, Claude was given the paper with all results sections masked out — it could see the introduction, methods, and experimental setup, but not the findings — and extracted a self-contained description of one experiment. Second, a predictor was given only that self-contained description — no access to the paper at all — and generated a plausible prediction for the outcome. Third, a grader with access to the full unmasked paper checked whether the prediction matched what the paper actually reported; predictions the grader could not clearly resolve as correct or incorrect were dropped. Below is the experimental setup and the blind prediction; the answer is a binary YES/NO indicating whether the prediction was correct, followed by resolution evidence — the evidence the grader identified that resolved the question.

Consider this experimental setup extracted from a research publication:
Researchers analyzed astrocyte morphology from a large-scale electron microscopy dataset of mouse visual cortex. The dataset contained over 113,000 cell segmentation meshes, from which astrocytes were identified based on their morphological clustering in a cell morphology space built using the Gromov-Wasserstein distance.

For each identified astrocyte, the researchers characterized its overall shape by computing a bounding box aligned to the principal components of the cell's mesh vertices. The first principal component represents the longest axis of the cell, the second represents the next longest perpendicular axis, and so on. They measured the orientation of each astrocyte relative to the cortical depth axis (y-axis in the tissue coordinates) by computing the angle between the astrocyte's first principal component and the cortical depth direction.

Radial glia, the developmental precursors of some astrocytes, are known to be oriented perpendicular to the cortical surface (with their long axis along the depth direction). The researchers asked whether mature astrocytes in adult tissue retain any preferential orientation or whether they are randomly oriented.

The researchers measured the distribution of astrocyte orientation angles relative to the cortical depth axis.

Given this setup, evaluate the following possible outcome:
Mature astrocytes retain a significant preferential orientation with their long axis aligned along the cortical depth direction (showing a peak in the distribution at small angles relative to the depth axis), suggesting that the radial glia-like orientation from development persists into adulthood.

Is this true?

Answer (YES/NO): NO